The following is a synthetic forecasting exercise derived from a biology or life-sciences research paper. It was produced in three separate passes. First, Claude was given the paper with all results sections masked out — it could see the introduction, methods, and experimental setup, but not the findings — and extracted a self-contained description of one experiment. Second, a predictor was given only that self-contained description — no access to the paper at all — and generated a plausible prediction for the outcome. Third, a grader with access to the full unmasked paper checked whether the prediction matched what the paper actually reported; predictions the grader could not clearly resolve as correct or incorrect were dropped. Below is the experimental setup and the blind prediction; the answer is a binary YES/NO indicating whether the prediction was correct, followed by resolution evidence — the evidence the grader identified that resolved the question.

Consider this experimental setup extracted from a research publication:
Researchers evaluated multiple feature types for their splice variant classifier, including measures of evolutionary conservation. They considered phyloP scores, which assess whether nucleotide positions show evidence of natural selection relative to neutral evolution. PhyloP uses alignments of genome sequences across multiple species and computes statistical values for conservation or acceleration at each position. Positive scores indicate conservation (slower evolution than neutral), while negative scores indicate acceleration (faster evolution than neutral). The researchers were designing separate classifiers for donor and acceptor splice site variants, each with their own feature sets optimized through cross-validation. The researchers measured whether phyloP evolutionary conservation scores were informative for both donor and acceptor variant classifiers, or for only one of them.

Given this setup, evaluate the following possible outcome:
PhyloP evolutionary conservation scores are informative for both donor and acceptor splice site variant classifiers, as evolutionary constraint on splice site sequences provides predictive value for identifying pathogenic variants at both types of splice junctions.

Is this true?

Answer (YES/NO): YES